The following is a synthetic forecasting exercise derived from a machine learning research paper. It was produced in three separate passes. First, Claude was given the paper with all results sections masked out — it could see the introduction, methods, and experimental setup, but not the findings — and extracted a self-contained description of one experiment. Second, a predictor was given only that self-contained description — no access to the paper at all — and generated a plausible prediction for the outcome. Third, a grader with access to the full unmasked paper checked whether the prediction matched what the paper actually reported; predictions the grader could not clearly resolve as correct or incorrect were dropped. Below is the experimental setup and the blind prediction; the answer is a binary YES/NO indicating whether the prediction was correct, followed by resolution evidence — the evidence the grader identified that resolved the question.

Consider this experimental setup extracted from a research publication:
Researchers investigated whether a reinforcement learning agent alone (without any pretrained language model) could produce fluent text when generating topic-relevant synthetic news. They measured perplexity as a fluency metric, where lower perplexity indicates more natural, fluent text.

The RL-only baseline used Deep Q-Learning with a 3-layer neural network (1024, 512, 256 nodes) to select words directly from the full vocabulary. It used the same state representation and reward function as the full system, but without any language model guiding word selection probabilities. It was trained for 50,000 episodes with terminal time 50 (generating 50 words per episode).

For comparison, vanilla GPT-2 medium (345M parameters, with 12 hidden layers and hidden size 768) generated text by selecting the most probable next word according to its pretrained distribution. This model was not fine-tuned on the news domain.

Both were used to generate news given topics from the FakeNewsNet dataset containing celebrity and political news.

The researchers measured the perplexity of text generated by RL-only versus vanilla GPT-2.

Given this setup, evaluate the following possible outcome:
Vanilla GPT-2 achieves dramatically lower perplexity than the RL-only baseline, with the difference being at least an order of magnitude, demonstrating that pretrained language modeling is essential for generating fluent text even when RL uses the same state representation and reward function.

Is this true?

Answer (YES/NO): NO